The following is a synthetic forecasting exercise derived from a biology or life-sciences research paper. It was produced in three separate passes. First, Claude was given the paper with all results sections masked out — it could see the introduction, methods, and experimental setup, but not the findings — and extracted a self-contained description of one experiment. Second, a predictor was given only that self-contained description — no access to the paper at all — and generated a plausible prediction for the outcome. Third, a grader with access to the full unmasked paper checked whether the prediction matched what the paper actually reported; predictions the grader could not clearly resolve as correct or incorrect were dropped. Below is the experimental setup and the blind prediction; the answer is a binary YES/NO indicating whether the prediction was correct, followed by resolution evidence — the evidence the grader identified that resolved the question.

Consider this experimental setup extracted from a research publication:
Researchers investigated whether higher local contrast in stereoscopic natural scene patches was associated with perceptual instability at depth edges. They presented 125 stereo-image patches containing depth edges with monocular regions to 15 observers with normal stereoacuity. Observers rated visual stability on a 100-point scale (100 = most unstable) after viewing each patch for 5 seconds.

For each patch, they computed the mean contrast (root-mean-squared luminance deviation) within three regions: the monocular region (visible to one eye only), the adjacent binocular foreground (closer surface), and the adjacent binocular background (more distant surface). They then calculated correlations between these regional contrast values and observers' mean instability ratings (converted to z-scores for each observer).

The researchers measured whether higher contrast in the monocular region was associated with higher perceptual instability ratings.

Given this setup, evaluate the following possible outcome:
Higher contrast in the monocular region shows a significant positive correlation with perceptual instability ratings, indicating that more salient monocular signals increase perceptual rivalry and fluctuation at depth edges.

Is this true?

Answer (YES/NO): YES